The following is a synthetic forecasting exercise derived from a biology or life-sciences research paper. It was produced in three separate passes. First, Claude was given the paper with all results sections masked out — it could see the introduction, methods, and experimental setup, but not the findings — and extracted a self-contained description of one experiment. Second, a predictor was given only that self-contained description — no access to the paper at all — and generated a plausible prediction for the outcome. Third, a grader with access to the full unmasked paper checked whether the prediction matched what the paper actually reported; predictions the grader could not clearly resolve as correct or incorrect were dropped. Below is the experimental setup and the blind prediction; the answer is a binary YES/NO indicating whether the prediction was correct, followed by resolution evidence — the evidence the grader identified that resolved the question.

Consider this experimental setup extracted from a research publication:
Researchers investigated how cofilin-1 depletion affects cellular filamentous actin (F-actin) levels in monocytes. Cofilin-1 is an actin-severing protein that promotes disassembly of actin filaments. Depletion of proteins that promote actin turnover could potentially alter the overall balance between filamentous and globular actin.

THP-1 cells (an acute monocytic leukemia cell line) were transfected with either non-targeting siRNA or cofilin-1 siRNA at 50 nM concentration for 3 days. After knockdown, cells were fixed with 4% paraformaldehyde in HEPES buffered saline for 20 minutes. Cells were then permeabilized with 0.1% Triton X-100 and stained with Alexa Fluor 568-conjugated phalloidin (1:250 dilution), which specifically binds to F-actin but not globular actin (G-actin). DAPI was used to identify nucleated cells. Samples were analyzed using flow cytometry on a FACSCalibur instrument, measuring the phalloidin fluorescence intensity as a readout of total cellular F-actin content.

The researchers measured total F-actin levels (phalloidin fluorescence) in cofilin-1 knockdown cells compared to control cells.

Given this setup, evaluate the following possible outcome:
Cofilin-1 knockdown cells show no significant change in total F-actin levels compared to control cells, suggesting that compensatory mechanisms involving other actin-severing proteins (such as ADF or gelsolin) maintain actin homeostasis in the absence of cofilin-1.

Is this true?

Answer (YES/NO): NO